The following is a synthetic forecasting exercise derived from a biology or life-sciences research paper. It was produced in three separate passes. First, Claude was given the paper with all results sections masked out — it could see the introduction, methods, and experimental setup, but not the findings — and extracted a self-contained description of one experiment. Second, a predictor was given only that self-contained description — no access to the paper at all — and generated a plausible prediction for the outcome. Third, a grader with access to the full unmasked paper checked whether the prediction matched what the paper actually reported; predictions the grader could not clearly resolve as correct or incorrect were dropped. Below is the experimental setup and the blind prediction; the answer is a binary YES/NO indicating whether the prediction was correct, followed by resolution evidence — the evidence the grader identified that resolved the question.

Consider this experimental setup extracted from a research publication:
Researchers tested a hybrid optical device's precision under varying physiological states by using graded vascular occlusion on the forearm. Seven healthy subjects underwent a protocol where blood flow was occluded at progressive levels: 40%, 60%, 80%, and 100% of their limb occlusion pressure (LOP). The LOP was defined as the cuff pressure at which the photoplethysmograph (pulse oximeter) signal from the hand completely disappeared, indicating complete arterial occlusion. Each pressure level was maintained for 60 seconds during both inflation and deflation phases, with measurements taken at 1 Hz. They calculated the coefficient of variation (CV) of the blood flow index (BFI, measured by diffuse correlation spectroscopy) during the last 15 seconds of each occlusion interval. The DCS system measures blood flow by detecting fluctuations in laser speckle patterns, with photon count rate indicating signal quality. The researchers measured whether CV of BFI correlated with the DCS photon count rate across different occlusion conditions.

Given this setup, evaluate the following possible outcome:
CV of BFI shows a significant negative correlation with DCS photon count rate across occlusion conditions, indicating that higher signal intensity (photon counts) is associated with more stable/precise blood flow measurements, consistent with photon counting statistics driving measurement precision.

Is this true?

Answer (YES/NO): YES